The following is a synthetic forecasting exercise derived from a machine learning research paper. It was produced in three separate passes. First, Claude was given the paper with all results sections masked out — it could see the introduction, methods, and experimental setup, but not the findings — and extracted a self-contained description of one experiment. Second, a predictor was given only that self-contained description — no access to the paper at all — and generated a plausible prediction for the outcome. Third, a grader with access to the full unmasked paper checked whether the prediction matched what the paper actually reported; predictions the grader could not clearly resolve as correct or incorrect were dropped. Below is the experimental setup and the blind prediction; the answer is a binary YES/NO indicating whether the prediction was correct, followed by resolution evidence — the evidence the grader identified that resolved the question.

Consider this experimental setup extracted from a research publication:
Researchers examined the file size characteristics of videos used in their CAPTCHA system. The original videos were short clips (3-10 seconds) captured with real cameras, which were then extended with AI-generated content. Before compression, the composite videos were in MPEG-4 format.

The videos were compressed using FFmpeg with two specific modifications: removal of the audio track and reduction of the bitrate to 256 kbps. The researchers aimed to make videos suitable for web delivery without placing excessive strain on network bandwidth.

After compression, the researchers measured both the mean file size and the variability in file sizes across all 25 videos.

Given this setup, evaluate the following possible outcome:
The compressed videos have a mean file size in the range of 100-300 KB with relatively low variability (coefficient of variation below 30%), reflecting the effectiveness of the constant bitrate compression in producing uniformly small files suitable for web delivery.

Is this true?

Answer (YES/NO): YES